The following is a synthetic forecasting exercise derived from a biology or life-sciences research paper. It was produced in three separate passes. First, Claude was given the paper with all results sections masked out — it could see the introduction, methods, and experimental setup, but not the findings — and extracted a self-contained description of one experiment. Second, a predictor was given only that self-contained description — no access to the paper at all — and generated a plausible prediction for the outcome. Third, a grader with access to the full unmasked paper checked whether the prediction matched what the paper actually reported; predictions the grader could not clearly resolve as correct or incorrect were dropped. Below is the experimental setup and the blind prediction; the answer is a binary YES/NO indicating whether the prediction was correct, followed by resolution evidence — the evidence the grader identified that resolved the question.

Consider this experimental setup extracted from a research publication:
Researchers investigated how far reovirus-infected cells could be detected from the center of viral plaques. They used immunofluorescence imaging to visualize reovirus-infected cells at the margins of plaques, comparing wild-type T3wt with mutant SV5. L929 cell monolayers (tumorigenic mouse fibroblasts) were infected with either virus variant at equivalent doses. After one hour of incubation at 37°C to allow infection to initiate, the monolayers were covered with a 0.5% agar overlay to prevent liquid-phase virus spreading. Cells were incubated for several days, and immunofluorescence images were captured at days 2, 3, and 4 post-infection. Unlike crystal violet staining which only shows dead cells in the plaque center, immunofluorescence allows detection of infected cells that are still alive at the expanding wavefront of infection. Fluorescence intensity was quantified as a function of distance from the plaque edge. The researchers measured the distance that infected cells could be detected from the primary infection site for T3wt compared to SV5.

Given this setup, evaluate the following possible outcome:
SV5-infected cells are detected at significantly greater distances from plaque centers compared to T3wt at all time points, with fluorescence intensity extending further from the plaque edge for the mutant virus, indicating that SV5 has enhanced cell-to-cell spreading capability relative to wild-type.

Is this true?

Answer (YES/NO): YES